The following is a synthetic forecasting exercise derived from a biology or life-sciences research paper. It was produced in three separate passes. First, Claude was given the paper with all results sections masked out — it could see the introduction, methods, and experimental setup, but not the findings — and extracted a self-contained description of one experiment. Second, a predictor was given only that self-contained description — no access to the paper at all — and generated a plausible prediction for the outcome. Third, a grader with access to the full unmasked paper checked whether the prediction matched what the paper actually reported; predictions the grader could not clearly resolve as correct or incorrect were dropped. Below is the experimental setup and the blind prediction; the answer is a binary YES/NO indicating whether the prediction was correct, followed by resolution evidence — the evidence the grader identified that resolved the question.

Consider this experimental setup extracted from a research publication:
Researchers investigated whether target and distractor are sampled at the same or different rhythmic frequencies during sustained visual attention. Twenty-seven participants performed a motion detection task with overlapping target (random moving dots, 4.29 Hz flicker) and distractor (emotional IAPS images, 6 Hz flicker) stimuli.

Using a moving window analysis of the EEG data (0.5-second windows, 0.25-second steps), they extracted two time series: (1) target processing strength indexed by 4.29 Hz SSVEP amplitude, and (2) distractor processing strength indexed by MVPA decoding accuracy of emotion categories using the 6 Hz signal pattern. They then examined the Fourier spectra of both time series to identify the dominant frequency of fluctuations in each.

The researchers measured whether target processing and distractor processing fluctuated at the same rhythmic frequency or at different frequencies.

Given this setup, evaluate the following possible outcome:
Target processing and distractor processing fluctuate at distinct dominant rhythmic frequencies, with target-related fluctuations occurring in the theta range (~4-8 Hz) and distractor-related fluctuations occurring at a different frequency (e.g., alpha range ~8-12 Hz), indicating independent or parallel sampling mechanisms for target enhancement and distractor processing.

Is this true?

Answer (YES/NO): NO